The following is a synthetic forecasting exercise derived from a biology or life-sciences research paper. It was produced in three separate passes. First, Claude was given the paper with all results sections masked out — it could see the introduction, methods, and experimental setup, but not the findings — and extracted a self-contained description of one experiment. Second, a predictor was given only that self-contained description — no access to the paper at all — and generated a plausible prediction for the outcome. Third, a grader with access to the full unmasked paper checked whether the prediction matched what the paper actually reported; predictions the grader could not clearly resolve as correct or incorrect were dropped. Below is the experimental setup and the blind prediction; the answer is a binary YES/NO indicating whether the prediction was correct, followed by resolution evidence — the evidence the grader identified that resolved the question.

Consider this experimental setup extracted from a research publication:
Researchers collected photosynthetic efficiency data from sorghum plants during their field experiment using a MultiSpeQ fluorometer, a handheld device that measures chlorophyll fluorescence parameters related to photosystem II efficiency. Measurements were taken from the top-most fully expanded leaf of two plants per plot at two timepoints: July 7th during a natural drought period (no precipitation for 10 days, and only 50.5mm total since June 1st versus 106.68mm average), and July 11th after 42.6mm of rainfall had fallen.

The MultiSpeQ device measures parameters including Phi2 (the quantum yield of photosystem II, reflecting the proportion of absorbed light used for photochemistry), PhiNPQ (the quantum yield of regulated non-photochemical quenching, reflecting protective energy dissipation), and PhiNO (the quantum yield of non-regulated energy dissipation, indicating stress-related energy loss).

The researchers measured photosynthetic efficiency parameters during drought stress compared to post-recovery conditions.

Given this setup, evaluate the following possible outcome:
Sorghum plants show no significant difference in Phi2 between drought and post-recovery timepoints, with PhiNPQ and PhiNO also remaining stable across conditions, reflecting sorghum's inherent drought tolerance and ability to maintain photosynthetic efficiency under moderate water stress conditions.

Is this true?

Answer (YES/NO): NO